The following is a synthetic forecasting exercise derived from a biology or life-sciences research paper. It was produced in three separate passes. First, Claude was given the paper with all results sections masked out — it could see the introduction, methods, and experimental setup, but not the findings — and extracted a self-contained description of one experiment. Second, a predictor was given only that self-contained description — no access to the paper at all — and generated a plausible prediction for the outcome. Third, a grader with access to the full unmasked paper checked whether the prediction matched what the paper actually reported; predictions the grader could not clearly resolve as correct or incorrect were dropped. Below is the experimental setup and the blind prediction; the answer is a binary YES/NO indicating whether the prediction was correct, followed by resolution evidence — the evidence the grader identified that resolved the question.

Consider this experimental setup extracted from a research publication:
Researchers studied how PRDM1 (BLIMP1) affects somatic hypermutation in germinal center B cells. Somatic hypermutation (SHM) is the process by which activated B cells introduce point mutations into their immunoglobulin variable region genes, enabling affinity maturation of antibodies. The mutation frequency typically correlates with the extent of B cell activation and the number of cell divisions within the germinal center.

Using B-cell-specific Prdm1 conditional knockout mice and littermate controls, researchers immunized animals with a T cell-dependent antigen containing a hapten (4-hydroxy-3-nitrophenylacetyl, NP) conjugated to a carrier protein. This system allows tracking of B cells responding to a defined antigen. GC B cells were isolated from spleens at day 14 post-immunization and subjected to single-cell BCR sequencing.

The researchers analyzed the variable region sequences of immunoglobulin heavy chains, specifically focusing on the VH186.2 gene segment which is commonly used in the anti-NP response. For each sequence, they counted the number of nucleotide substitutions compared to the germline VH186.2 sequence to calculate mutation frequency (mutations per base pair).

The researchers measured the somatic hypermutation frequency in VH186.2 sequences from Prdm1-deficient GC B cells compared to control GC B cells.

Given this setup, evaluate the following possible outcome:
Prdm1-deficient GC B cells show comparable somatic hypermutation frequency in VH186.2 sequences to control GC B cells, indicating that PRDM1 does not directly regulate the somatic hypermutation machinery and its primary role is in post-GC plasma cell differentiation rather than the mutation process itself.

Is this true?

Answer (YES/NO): NO